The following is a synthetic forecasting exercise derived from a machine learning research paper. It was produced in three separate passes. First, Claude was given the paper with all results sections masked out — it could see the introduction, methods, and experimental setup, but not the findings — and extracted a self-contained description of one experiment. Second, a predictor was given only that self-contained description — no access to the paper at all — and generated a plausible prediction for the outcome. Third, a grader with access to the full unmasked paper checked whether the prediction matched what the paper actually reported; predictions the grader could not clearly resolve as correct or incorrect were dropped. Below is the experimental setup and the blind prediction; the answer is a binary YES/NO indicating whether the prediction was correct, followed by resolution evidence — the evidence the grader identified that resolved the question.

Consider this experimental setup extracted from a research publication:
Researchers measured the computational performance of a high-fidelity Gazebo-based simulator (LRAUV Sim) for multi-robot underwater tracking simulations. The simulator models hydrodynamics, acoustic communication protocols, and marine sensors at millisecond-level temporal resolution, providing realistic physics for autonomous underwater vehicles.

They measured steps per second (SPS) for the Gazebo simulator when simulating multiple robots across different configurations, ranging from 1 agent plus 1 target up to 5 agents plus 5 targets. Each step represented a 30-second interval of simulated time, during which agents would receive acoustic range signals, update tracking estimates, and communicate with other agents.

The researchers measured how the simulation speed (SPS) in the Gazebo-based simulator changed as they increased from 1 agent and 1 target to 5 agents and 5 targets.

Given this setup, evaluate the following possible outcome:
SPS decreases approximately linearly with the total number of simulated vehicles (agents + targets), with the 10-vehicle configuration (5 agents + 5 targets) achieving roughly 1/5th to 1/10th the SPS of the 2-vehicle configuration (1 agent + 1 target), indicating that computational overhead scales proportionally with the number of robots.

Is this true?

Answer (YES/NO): NO